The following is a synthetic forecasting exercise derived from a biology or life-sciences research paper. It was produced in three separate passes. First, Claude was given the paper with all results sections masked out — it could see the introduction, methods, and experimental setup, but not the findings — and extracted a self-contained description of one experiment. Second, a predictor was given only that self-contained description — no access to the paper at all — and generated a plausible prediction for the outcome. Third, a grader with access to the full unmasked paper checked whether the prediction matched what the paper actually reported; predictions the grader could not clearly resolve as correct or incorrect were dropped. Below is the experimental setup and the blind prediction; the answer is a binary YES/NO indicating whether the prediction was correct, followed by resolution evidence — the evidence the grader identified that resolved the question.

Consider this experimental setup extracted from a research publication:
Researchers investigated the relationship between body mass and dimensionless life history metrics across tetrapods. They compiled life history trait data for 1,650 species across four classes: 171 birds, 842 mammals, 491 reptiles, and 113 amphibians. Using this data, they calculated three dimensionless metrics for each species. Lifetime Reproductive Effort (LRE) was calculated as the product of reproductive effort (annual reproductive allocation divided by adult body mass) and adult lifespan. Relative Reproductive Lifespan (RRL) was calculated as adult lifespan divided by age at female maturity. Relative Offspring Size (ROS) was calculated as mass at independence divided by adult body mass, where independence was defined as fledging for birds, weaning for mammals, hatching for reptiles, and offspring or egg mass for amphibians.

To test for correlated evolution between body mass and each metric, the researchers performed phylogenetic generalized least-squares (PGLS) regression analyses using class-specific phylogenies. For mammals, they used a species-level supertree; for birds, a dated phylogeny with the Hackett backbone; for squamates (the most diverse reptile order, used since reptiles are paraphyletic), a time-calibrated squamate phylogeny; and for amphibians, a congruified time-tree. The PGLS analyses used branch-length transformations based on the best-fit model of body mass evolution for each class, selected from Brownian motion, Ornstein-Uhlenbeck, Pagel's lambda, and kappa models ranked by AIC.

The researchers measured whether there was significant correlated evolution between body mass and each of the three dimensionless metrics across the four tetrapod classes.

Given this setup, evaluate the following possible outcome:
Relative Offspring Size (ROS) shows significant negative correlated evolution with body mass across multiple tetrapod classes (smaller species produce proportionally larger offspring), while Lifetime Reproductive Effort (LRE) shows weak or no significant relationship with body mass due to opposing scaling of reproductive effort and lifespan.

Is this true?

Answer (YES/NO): NO